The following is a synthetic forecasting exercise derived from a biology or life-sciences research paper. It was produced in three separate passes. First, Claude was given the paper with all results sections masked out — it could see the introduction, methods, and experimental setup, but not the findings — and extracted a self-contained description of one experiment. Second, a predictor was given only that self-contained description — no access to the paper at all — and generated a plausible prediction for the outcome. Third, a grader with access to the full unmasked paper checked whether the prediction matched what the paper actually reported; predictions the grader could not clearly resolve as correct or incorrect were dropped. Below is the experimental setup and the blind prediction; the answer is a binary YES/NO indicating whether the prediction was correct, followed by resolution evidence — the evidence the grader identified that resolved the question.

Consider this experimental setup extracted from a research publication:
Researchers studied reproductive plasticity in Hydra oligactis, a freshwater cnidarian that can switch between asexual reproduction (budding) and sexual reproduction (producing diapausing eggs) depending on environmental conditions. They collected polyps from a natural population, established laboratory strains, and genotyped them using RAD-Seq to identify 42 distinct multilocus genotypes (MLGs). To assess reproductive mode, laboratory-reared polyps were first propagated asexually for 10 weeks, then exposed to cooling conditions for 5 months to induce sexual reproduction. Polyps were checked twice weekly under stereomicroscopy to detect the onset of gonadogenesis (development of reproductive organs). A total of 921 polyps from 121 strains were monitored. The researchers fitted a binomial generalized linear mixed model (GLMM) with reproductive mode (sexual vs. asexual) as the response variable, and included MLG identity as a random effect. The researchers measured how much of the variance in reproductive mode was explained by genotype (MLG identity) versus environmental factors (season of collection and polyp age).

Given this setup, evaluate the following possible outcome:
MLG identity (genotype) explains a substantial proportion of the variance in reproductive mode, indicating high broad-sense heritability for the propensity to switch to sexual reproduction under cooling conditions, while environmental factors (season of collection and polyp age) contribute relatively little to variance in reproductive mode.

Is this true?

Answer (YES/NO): YES